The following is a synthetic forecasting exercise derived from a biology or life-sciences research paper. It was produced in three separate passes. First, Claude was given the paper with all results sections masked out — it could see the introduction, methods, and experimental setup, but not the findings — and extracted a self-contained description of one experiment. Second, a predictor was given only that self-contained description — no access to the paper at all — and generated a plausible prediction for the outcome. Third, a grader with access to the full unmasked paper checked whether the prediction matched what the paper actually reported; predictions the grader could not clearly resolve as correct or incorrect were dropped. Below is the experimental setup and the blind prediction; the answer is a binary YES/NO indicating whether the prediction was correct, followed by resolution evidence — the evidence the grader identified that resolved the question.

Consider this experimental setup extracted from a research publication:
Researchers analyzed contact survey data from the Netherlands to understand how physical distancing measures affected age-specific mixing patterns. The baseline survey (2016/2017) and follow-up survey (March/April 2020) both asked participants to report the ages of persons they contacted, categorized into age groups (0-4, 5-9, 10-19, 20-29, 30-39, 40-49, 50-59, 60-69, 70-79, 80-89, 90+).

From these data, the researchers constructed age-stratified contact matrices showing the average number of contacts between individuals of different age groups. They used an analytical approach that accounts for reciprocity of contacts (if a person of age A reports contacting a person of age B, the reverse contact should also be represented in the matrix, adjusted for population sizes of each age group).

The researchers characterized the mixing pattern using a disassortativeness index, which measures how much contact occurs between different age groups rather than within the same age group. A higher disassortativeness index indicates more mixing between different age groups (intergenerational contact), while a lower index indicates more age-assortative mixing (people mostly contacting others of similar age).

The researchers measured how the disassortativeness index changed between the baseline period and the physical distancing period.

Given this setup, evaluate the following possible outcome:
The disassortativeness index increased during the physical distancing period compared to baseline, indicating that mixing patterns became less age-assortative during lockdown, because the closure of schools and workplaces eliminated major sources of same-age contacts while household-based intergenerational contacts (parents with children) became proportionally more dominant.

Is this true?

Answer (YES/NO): NO